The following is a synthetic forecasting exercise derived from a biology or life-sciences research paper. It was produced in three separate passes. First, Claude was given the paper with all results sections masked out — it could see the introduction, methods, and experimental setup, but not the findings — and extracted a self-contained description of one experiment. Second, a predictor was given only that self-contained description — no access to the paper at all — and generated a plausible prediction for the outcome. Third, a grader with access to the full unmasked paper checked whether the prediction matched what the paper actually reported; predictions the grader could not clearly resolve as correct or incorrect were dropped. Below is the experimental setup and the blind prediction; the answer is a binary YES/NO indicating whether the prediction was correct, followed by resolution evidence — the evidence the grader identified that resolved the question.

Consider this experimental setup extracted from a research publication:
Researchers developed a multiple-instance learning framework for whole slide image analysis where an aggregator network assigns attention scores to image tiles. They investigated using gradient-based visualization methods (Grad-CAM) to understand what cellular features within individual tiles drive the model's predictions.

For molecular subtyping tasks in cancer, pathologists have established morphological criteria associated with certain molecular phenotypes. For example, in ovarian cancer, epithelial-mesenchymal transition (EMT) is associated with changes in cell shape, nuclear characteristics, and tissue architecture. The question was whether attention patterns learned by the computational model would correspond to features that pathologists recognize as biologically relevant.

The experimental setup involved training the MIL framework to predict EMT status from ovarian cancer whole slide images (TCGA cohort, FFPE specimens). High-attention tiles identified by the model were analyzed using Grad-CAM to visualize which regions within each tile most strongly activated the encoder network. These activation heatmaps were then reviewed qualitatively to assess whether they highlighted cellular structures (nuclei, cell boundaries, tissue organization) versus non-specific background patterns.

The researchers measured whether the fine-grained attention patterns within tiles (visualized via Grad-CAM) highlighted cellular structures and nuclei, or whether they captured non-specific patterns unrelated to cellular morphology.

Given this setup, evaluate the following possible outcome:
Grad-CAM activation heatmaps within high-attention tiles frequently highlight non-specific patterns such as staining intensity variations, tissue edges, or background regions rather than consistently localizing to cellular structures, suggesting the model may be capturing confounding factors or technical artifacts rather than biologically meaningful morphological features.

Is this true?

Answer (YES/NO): NO